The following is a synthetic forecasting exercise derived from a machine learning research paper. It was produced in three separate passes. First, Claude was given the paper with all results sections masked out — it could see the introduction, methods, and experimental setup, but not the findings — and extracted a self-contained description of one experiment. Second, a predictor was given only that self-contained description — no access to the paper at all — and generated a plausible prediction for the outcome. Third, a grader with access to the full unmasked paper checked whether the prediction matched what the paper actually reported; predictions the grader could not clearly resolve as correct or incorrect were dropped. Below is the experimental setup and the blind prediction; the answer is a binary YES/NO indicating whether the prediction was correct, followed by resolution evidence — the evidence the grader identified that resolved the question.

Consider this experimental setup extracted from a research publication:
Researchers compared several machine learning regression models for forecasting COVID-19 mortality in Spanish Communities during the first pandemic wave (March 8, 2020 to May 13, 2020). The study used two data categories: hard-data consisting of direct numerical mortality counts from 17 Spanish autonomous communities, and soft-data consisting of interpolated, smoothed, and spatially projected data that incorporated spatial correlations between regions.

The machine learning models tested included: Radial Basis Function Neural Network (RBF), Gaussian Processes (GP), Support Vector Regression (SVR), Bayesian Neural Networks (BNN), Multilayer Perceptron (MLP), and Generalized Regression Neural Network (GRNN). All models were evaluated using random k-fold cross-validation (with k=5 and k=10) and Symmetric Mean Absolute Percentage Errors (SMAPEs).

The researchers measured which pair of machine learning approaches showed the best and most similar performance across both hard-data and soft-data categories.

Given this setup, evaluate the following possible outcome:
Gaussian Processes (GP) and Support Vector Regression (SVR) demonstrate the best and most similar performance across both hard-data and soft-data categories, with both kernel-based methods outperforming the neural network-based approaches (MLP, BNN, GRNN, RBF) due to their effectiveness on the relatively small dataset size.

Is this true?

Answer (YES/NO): NO